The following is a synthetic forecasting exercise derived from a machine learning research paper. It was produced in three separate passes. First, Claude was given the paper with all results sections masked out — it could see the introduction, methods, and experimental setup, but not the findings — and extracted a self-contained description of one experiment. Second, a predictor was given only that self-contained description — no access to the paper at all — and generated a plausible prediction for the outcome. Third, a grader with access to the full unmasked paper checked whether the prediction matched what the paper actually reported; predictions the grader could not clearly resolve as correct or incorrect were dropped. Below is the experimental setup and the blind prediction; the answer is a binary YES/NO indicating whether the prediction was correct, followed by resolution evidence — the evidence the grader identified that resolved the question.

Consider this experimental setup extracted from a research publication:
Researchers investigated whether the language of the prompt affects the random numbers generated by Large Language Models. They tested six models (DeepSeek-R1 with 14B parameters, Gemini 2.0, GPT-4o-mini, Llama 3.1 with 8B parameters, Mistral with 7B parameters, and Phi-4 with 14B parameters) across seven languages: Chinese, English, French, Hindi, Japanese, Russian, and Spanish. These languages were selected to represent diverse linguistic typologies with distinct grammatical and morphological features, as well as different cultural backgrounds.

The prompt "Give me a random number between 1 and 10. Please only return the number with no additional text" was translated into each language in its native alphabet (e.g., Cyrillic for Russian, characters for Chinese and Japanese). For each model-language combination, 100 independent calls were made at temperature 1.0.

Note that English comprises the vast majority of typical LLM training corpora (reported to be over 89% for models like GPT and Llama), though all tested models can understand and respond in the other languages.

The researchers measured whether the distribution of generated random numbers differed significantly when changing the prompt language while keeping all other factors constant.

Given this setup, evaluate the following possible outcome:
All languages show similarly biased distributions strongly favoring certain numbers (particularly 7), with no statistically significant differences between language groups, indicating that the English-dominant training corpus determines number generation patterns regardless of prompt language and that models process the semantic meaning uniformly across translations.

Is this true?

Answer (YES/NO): NO